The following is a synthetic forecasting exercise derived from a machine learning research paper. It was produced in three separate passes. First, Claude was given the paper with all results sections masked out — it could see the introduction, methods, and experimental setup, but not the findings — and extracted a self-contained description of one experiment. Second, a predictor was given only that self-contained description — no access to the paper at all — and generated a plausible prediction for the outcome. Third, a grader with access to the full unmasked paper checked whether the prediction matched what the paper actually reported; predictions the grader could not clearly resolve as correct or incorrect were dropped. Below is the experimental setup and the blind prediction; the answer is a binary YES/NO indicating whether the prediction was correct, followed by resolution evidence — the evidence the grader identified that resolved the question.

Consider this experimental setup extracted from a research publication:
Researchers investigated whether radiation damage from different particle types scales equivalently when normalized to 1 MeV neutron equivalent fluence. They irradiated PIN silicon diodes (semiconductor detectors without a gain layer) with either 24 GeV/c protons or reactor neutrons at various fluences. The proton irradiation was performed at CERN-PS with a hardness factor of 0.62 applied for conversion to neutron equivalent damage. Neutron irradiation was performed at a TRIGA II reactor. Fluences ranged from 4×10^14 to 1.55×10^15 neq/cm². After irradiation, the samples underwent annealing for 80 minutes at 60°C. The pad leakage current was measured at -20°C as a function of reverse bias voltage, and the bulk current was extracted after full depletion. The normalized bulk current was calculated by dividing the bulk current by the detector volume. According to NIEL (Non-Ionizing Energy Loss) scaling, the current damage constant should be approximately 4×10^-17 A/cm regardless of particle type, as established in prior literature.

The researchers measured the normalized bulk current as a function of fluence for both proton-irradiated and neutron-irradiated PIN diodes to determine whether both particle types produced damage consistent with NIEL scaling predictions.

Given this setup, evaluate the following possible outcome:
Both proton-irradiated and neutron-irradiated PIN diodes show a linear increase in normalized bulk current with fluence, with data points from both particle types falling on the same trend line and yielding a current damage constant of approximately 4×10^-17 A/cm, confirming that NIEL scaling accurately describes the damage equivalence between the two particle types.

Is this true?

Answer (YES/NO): YES